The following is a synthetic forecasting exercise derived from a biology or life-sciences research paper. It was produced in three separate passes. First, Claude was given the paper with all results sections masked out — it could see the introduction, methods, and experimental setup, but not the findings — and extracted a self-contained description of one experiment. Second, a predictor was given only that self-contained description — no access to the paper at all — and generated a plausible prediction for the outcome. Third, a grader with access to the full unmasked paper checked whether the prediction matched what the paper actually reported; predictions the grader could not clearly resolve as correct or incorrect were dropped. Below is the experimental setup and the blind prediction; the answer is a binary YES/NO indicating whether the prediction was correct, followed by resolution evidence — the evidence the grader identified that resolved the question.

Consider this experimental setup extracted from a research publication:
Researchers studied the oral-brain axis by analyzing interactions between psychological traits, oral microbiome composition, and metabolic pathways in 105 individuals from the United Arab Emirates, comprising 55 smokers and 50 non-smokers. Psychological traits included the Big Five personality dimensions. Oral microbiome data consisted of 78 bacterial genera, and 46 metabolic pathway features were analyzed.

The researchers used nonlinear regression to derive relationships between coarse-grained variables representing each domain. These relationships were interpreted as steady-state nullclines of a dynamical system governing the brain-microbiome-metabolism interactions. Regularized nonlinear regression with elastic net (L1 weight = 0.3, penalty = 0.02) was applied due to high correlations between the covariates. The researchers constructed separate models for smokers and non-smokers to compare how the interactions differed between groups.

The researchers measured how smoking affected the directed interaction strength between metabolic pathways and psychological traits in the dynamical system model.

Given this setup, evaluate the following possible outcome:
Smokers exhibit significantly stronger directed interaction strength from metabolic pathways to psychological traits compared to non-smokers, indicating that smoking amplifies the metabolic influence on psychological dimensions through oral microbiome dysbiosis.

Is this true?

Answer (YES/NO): NO